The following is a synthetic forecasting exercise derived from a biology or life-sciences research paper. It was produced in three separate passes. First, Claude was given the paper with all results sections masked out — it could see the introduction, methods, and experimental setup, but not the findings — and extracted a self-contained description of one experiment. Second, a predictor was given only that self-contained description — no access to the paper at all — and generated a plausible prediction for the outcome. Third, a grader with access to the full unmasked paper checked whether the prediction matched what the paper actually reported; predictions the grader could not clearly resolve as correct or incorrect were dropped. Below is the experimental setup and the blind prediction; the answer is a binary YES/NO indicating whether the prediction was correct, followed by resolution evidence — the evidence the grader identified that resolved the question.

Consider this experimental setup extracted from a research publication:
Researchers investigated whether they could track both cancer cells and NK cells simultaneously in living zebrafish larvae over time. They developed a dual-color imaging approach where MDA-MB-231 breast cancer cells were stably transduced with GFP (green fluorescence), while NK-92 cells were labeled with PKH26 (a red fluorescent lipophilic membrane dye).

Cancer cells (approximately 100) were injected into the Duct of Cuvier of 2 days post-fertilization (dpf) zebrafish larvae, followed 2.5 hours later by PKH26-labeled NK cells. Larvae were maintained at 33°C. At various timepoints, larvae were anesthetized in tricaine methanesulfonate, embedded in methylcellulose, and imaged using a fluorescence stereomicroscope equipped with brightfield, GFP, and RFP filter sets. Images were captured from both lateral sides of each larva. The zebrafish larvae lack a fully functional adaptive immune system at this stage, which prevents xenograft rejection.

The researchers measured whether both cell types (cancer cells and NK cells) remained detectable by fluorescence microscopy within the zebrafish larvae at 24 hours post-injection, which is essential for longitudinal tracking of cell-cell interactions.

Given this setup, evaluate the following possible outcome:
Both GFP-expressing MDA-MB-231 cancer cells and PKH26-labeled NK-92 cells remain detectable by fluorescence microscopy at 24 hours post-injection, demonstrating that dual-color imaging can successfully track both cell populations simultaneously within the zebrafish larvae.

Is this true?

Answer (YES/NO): YES